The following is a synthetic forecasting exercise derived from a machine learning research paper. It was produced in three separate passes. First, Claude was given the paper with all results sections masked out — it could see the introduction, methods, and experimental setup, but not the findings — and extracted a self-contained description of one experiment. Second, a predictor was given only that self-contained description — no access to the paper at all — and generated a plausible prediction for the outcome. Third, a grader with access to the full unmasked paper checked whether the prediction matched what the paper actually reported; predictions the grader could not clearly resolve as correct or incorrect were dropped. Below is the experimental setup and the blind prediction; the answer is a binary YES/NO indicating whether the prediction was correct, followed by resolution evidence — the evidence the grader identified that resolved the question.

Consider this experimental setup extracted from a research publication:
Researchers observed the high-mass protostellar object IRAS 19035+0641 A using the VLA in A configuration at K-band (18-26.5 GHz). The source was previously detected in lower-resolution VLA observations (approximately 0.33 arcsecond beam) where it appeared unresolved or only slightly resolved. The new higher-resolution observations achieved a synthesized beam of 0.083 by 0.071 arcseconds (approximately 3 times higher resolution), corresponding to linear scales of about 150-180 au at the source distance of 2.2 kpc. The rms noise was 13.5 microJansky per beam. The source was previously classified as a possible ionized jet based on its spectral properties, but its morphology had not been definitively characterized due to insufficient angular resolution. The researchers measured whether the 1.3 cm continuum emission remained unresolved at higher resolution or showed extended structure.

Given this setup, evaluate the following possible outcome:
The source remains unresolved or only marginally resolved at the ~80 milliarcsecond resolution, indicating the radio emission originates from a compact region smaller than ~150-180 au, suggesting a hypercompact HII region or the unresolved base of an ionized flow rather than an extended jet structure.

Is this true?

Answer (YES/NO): NO